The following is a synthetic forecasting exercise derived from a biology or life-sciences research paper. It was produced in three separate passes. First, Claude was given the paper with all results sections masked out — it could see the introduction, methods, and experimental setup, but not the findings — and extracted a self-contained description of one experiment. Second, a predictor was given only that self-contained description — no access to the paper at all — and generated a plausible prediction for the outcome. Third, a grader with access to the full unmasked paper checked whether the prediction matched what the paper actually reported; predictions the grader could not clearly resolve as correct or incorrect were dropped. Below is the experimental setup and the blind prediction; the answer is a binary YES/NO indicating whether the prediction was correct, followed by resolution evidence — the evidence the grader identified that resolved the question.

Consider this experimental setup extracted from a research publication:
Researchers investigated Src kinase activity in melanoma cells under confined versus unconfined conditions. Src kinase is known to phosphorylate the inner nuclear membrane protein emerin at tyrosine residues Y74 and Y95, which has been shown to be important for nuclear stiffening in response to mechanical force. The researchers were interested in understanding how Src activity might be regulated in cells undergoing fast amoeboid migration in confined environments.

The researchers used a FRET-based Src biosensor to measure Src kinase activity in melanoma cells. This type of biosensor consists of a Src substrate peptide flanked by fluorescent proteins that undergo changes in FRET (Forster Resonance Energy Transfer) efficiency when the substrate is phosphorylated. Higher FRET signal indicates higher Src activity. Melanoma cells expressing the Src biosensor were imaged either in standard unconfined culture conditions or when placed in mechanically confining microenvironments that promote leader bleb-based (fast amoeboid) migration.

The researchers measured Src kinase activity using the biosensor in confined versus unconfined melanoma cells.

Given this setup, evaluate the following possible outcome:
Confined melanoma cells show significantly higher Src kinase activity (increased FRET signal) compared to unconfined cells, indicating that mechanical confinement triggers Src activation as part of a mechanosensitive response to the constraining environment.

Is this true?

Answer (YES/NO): NO